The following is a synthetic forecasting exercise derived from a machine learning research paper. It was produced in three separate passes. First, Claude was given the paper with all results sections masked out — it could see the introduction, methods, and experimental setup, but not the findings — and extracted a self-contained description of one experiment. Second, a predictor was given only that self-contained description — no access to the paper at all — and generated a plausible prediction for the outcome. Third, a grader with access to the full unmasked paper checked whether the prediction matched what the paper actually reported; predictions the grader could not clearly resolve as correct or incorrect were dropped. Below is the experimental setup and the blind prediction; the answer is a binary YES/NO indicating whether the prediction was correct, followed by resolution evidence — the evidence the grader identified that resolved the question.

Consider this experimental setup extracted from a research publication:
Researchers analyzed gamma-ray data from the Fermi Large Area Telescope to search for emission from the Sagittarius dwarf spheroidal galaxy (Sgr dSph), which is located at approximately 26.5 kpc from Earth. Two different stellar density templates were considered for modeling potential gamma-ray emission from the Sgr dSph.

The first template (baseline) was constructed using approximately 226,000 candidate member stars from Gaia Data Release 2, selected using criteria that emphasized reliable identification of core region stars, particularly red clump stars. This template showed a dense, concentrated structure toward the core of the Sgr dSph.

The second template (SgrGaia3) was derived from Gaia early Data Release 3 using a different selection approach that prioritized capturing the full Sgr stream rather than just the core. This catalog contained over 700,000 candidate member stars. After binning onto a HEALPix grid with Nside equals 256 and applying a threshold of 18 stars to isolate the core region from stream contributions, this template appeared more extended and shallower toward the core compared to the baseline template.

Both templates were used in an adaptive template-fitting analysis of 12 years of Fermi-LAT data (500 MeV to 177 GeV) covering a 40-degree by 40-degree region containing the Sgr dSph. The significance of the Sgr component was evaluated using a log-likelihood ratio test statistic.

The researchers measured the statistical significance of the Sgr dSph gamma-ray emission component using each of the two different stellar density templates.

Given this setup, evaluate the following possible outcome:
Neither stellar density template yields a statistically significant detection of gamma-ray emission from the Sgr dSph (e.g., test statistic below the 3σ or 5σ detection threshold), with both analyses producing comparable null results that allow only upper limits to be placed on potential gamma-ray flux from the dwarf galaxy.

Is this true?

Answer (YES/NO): YES